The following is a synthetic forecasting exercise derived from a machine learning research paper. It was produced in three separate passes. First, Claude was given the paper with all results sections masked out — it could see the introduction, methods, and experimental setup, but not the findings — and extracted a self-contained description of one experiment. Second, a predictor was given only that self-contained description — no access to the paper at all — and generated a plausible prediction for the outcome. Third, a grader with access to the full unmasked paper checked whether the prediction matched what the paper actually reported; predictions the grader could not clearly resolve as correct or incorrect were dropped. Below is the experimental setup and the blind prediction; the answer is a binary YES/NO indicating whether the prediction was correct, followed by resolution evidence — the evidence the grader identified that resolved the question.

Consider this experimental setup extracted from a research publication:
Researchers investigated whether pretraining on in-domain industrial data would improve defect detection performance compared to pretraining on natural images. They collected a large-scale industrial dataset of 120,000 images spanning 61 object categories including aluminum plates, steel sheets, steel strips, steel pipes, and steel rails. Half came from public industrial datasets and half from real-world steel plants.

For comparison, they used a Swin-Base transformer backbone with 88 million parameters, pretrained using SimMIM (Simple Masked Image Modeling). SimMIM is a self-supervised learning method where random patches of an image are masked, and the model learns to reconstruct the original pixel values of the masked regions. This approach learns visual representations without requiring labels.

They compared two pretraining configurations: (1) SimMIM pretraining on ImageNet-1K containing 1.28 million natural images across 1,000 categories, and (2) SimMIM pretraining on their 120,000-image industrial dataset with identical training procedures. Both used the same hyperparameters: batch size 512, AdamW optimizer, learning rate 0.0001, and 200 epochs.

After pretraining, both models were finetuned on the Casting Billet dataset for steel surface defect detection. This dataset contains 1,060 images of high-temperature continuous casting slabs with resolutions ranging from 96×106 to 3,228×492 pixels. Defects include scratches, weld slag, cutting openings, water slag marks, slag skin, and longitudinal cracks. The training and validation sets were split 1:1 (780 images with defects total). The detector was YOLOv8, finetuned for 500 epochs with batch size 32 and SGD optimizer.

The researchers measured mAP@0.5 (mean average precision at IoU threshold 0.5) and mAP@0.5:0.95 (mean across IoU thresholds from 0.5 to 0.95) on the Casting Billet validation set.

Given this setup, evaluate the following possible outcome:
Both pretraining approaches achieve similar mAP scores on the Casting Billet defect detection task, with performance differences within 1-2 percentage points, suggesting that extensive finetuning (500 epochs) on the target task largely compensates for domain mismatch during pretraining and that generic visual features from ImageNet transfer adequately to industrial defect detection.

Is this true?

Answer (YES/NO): NO